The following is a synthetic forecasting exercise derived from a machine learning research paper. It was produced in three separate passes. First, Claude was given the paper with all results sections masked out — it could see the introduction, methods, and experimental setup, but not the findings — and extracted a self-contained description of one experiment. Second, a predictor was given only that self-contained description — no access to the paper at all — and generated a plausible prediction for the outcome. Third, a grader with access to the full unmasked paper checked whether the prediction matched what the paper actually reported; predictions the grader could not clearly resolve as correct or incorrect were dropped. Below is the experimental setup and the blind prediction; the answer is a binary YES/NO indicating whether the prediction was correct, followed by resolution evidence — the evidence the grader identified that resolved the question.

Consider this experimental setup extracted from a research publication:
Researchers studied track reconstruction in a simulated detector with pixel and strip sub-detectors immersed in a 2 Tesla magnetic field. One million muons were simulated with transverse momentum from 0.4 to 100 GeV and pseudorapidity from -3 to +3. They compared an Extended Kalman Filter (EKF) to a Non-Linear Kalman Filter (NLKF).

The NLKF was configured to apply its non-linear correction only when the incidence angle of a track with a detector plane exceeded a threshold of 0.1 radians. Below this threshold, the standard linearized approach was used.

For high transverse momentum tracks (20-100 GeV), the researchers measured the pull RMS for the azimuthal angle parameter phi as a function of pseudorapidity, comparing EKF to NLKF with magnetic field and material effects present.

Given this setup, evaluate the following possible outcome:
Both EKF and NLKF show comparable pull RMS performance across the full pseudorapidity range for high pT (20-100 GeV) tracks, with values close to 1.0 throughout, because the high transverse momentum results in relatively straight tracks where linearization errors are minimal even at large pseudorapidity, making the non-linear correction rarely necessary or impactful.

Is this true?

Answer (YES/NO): NO